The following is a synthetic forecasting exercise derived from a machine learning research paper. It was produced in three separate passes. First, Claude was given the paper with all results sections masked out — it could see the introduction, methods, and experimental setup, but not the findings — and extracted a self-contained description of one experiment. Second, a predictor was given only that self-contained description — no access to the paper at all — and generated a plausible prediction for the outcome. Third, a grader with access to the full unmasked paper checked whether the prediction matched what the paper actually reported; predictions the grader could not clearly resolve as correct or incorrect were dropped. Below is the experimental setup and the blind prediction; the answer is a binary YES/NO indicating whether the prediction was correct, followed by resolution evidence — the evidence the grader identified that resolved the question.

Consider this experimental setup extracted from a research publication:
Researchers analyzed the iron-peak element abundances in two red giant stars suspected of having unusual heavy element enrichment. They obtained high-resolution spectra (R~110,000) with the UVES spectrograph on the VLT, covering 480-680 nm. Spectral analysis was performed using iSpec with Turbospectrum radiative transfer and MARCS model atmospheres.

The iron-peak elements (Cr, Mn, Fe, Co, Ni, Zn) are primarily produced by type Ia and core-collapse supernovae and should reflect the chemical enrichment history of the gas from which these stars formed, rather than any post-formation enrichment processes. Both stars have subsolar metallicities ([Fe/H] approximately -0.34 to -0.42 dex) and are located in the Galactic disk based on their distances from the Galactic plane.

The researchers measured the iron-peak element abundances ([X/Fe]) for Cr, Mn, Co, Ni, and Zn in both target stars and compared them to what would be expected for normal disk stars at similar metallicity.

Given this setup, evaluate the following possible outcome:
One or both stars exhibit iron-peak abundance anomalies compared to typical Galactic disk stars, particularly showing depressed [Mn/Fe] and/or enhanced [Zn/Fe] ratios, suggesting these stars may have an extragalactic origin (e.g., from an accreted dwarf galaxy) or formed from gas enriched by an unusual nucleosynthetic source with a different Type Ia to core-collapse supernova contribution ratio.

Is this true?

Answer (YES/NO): NO